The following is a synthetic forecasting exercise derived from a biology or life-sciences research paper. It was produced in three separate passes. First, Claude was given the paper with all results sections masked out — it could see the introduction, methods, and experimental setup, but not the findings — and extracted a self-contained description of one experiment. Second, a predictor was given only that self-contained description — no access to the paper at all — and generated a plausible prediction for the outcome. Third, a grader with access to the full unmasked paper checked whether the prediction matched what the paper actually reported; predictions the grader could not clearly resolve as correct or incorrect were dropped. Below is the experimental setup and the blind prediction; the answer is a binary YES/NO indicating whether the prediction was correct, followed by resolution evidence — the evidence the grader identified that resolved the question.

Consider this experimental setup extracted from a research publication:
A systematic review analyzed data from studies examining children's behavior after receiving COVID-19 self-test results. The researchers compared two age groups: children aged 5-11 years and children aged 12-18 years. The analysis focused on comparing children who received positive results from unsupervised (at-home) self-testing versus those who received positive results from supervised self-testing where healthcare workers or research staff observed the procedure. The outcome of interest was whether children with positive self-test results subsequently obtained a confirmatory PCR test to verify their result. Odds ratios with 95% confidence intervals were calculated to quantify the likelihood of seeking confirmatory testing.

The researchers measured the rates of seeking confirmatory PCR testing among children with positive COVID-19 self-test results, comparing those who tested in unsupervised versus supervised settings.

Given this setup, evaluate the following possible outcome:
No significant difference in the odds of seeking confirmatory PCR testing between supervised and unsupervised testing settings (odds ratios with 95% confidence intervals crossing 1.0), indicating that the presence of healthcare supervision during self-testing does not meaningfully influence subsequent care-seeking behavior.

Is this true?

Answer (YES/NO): NO